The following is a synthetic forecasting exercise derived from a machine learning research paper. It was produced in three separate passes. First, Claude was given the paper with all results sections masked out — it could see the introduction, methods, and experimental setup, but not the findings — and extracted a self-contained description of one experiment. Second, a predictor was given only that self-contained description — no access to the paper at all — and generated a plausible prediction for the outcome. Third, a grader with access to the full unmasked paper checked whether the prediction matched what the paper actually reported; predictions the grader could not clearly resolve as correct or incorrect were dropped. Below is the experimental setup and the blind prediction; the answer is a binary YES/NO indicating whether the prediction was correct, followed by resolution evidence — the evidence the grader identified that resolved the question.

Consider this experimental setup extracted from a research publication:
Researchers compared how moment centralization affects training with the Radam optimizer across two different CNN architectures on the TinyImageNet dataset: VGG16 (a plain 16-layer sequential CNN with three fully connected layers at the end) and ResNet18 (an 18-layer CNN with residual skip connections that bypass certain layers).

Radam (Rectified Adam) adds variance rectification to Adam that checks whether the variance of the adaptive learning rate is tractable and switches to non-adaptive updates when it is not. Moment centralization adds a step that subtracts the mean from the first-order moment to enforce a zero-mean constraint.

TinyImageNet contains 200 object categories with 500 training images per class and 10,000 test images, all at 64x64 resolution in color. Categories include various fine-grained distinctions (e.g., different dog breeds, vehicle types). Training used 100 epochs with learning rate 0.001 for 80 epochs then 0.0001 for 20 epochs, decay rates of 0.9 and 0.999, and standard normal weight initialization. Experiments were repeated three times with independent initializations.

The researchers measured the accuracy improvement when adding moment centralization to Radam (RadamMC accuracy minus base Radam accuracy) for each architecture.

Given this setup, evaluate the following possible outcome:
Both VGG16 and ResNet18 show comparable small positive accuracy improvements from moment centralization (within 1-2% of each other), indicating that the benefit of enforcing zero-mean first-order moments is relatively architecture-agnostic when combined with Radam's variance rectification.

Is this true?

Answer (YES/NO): NO